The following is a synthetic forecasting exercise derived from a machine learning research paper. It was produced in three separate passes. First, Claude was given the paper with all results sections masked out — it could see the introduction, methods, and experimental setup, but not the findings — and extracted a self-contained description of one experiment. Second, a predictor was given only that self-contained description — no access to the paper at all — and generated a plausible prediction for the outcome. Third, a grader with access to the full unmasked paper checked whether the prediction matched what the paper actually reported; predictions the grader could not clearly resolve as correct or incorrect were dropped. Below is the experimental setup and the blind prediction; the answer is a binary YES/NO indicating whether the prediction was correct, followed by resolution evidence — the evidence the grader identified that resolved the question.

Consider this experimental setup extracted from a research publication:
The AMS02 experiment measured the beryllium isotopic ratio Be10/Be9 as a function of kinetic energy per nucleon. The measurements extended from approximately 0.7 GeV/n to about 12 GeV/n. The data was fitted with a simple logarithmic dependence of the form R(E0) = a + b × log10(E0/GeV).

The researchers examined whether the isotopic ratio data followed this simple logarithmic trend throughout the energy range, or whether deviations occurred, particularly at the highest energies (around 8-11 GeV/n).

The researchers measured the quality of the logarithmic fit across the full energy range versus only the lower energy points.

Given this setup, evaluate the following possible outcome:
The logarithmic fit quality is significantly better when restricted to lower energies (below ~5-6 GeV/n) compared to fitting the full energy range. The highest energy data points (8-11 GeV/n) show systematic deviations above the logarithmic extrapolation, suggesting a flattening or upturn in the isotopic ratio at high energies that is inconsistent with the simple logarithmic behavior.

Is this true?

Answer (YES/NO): NO